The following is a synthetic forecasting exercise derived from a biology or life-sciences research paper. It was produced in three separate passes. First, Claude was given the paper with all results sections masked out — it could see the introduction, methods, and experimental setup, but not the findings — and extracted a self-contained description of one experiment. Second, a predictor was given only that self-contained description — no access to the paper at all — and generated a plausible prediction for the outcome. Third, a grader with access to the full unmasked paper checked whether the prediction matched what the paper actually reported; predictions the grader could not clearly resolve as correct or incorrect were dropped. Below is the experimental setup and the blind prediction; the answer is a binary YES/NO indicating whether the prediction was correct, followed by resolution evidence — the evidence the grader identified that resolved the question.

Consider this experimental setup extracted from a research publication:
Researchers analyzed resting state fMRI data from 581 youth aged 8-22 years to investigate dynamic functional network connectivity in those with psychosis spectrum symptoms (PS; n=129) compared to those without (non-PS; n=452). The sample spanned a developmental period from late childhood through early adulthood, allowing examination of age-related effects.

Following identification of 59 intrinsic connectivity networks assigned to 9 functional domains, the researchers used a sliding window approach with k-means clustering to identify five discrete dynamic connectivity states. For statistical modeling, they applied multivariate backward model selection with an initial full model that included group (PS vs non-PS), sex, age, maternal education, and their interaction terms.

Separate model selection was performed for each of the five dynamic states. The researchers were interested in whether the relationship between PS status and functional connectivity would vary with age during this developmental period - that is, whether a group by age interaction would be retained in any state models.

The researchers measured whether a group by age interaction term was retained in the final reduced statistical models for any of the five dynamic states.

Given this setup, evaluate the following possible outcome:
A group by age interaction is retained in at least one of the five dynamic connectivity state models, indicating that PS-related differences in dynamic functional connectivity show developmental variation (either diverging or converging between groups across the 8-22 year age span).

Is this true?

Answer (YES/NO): YES